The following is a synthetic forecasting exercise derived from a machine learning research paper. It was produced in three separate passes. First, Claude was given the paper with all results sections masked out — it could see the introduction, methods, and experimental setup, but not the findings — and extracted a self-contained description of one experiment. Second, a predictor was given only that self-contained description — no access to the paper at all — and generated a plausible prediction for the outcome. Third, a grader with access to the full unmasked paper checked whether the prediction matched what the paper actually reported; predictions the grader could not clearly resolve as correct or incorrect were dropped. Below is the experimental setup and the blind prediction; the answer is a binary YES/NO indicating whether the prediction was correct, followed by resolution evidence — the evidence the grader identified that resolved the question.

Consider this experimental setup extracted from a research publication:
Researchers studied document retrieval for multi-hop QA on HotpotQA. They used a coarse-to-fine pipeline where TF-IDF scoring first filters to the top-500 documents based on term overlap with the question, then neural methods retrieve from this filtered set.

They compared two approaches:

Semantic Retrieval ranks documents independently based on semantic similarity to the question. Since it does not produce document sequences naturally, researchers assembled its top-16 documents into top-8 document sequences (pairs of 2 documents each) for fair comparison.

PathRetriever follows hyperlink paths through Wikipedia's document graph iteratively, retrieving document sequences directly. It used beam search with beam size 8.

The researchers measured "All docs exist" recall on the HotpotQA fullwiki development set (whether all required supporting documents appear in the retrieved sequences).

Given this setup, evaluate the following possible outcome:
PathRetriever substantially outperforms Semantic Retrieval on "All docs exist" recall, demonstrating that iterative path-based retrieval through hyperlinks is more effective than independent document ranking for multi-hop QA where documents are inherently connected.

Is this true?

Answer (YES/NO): YES